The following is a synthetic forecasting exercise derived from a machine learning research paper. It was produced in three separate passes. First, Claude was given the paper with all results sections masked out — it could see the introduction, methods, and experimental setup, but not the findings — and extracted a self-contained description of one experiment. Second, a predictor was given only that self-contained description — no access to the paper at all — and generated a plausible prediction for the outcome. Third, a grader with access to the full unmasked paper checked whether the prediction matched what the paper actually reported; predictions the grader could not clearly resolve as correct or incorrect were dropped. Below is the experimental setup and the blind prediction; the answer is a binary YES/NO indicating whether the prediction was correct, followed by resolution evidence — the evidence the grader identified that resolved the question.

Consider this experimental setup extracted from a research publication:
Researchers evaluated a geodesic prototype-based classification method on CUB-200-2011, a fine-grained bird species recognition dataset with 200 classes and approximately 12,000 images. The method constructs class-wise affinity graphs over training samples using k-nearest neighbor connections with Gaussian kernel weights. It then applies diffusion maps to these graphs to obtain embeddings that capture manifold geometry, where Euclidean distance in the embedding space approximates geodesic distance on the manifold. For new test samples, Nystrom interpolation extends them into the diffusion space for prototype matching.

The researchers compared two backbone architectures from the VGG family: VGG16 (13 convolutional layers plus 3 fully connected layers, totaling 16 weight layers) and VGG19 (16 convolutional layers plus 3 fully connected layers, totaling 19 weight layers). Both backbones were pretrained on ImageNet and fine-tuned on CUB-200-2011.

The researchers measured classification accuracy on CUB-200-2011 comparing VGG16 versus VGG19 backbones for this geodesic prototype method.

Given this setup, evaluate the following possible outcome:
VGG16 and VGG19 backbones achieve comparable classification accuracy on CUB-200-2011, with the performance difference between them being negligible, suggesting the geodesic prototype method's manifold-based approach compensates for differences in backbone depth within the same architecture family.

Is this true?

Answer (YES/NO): YES